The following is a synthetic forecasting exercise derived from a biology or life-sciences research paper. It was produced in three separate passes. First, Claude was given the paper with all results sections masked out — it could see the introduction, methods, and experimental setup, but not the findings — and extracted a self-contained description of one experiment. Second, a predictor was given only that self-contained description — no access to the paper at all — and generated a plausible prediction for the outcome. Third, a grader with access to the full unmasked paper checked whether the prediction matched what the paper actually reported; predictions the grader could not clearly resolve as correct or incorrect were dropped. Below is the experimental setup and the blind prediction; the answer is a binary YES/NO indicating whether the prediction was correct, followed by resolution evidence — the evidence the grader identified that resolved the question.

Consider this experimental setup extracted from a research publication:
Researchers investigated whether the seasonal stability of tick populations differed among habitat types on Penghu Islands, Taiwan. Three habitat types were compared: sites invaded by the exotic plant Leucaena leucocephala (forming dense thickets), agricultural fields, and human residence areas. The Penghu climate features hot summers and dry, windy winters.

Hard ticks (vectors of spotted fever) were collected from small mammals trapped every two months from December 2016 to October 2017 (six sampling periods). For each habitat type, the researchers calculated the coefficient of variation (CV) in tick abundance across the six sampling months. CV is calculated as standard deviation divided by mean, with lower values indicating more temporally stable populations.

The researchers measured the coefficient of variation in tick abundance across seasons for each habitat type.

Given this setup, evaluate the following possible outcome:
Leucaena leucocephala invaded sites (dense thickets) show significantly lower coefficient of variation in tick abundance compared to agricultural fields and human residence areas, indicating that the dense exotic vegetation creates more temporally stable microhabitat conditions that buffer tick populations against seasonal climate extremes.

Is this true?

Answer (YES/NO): NO